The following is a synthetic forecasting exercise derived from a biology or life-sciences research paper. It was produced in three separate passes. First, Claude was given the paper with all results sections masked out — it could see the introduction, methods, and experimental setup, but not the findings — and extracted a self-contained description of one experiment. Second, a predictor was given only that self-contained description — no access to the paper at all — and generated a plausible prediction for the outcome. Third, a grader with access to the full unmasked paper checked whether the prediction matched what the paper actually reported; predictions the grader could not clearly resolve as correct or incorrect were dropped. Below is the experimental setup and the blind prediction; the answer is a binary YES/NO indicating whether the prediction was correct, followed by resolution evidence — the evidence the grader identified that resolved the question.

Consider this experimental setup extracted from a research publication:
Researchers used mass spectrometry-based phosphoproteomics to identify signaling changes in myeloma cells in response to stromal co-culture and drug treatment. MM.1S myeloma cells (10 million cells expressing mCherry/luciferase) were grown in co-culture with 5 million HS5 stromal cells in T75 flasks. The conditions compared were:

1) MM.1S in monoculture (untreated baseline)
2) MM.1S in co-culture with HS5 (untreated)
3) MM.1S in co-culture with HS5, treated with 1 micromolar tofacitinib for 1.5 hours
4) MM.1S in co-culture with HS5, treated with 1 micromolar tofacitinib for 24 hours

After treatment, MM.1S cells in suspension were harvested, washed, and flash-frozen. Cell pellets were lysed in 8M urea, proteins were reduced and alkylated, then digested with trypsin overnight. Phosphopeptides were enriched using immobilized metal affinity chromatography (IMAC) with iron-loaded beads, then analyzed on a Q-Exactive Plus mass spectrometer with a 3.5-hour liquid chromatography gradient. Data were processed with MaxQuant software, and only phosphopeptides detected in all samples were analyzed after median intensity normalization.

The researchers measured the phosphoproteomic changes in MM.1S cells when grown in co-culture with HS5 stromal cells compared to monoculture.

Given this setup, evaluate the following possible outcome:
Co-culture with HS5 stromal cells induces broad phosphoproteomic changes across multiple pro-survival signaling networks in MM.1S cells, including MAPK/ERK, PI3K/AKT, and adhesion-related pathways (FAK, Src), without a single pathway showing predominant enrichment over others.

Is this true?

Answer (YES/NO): NO